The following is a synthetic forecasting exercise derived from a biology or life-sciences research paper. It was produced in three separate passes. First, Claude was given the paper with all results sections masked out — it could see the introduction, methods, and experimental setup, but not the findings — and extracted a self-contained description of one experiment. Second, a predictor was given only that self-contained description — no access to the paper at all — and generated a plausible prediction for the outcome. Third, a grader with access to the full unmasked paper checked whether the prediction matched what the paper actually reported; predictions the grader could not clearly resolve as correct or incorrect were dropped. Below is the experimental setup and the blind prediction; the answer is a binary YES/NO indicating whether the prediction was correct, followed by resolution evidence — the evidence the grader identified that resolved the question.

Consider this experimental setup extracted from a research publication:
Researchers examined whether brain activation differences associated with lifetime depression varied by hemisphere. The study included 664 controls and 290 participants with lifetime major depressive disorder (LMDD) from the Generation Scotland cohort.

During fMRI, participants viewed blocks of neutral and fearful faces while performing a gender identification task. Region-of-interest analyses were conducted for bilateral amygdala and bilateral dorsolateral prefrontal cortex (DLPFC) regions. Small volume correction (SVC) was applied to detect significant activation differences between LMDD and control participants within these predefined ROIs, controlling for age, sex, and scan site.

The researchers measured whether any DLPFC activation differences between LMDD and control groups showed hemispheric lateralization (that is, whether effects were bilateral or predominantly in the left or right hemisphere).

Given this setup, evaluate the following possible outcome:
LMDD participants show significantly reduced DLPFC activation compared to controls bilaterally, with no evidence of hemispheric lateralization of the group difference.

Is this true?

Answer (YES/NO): NO